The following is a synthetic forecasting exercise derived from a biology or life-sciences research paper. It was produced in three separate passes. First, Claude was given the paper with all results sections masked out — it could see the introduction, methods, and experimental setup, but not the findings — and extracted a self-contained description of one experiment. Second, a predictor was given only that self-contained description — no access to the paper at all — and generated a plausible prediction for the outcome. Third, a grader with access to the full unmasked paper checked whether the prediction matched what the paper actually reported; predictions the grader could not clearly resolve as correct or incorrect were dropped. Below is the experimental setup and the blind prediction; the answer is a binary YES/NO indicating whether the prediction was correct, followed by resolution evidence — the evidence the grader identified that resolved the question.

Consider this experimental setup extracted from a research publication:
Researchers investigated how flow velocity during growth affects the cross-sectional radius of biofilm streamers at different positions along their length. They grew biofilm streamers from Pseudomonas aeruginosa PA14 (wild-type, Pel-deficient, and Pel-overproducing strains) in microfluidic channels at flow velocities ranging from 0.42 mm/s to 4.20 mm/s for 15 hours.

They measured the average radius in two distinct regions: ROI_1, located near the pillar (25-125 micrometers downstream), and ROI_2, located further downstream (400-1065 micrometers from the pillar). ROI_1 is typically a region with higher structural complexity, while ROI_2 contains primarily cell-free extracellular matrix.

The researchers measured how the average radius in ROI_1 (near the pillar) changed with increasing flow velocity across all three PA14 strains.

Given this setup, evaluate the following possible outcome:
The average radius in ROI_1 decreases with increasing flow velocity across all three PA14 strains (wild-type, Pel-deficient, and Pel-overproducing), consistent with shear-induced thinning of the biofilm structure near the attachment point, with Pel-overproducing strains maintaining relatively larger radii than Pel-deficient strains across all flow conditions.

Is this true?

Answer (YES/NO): NO